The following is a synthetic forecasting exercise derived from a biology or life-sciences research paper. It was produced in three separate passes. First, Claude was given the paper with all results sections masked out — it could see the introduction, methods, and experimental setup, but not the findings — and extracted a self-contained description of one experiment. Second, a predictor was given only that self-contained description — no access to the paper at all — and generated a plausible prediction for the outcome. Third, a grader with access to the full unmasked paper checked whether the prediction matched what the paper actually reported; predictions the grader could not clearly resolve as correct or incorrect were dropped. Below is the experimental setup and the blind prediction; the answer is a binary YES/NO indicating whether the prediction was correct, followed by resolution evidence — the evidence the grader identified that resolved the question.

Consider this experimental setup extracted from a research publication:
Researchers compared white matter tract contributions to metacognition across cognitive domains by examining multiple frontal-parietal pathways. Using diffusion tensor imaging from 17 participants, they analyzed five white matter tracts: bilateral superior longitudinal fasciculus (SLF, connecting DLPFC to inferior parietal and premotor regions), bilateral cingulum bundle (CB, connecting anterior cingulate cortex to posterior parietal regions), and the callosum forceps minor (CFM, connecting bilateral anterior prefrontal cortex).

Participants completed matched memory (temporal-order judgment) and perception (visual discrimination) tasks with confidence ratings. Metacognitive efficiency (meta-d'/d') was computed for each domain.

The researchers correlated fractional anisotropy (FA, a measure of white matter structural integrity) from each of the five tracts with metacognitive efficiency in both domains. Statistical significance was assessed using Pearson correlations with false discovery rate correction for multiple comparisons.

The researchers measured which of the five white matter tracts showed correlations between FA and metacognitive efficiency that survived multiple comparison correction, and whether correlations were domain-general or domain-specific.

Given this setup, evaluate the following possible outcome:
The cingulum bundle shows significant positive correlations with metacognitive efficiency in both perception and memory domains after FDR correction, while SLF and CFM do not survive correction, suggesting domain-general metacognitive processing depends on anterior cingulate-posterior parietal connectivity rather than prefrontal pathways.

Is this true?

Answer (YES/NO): NO